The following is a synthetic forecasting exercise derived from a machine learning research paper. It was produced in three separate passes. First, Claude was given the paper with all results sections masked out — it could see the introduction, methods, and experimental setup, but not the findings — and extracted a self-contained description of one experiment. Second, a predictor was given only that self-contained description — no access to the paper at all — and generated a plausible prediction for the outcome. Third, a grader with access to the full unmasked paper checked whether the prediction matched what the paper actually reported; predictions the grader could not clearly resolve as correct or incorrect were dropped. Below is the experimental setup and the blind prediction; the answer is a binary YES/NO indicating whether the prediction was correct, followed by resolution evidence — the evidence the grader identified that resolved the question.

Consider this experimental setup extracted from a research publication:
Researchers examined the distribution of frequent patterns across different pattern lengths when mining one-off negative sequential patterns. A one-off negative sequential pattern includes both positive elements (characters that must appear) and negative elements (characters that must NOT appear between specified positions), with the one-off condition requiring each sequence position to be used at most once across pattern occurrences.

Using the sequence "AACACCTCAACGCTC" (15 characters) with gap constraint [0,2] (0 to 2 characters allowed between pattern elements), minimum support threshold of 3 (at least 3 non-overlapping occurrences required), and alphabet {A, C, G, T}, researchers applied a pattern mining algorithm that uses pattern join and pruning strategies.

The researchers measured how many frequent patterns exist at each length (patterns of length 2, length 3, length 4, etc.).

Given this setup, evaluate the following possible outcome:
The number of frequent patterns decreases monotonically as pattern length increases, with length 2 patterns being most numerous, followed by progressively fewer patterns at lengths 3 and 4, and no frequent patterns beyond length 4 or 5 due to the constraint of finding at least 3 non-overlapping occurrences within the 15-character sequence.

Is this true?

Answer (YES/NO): NO